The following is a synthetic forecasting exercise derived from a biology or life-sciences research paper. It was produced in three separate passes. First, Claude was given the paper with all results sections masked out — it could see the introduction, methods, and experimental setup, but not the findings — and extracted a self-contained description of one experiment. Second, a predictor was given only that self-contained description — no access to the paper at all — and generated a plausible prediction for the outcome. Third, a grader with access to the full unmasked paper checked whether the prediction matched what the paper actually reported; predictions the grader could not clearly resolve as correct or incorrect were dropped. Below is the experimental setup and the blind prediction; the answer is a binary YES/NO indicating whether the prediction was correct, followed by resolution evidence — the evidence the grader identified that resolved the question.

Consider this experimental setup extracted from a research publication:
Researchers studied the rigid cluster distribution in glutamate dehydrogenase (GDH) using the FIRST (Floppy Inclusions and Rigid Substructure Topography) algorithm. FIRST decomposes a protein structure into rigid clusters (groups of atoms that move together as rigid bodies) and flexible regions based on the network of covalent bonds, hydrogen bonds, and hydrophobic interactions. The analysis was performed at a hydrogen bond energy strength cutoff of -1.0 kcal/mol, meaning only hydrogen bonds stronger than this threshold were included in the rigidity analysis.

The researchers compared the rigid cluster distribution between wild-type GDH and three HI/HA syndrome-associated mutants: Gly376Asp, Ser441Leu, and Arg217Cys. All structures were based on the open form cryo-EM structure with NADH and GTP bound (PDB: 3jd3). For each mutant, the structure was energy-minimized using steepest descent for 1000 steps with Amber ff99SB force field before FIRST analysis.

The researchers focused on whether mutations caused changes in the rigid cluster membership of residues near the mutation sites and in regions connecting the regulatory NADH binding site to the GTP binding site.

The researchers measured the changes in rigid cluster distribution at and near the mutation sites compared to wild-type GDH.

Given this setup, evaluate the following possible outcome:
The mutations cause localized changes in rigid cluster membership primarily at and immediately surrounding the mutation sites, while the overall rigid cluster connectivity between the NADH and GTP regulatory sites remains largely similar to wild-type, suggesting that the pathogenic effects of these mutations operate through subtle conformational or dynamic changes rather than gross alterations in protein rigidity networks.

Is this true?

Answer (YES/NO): NO